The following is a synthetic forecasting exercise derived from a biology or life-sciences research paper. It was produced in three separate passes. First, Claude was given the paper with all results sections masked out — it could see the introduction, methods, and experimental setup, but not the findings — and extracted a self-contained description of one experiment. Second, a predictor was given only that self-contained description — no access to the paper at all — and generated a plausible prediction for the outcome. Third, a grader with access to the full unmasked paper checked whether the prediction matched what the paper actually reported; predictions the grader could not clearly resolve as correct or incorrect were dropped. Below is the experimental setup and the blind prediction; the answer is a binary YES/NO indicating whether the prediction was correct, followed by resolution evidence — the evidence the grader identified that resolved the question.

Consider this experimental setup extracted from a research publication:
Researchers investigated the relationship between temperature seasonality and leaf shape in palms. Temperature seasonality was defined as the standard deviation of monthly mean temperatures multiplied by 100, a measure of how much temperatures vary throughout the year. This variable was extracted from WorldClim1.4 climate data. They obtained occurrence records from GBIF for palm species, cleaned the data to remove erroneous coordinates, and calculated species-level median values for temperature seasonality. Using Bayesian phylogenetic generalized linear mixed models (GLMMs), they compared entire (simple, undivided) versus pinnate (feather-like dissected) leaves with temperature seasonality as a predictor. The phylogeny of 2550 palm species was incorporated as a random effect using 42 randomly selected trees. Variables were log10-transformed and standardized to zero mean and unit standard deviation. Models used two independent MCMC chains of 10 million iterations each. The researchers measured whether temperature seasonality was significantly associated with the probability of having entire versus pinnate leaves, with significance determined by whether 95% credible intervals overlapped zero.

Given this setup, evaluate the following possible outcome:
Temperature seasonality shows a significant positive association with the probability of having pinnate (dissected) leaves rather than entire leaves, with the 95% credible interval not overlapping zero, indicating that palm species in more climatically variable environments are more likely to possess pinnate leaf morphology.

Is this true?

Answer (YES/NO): YES